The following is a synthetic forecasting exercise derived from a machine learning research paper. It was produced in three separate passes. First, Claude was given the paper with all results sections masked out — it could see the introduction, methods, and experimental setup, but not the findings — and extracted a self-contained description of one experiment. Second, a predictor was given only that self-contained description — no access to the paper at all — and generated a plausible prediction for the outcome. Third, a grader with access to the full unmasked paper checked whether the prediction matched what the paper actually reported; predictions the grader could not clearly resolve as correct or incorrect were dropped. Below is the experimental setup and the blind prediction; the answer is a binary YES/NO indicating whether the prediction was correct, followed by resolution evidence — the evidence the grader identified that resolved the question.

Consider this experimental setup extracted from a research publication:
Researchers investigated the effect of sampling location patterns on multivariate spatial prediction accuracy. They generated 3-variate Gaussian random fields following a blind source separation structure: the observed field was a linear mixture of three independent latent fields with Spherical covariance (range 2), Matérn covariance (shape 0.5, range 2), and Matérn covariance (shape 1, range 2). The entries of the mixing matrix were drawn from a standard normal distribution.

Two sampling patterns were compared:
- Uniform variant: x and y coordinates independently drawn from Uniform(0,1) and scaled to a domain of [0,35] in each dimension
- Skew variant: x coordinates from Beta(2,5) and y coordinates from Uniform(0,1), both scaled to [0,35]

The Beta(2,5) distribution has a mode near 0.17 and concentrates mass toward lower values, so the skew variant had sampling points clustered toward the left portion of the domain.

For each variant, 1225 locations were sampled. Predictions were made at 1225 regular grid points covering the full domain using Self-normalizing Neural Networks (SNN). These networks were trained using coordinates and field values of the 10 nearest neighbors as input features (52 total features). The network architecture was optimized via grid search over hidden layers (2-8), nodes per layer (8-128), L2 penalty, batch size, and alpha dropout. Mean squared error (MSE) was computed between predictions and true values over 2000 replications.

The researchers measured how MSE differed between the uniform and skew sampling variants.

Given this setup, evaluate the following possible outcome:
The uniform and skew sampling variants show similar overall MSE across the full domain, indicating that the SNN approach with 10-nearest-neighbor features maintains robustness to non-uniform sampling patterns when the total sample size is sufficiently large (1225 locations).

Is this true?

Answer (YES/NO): NO